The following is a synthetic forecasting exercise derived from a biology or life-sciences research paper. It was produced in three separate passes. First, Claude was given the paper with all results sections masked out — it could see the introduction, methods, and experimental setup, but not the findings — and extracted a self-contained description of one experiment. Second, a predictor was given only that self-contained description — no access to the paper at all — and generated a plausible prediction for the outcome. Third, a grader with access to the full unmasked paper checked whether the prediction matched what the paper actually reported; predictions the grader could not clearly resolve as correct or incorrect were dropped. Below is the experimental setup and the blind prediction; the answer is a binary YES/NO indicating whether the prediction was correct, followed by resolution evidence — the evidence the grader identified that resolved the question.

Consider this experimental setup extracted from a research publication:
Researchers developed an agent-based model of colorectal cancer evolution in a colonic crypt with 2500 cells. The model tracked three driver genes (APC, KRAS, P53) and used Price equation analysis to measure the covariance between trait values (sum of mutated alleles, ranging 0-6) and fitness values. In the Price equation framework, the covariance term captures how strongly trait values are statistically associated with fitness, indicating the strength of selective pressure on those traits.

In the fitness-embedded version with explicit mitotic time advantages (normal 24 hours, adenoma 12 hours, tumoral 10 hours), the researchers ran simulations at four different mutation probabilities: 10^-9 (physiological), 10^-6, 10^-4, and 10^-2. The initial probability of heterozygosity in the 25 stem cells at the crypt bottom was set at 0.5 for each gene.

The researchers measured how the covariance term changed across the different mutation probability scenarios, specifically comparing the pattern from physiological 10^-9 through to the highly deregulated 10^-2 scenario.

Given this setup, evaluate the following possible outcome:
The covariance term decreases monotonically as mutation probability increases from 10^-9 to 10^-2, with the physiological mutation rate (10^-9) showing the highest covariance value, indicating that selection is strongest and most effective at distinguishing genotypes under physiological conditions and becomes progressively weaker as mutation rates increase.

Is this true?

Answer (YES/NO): NO